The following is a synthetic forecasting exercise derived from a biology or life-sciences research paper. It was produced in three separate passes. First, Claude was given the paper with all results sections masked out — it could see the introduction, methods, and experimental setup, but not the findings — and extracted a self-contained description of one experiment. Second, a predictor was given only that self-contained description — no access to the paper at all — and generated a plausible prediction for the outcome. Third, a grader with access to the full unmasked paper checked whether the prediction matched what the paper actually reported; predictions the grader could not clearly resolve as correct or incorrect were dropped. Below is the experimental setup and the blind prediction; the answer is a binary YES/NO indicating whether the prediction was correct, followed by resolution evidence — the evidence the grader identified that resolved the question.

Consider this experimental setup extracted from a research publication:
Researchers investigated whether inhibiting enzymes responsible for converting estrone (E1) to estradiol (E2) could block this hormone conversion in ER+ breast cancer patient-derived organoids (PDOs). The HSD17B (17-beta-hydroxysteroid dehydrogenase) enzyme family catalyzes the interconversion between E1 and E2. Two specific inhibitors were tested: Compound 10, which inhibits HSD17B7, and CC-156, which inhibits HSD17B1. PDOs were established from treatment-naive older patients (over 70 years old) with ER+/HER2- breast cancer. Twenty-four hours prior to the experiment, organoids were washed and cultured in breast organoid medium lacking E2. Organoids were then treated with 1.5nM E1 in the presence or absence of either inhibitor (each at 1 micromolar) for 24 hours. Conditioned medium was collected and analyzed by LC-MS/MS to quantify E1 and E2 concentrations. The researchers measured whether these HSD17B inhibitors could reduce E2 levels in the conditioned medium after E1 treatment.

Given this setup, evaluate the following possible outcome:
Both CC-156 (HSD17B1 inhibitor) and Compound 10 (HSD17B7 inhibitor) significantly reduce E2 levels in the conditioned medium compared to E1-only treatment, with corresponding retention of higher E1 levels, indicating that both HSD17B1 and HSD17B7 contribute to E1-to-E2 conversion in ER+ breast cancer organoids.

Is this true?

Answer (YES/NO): NO